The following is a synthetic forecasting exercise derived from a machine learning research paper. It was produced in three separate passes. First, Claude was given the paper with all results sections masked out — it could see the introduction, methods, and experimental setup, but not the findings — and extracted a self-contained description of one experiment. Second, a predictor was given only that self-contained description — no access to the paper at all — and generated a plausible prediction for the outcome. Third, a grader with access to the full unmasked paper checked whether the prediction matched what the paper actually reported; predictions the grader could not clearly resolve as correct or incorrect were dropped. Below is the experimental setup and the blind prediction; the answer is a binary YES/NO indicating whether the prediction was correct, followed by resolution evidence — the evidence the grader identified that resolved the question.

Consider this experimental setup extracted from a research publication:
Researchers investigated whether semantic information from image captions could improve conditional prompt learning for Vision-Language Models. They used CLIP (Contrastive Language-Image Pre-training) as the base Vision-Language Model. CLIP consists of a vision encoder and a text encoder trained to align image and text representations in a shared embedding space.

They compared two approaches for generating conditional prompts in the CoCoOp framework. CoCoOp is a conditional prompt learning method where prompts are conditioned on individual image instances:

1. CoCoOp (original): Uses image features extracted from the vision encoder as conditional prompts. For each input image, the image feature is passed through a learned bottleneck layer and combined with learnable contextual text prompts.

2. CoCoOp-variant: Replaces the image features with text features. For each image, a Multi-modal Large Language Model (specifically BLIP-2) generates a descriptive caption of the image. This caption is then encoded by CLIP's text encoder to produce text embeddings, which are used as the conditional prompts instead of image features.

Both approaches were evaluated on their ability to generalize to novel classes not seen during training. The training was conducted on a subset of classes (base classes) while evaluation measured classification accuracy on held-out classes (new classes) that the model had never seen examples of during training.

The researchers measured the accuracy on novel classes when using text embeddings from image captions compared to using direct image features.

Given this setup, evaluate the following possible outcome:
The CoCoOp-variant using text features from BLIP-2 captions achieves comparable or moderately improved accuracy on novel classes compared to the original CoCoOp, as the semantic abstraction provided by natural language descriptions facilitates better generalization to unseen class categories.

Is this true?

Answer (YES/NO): YES